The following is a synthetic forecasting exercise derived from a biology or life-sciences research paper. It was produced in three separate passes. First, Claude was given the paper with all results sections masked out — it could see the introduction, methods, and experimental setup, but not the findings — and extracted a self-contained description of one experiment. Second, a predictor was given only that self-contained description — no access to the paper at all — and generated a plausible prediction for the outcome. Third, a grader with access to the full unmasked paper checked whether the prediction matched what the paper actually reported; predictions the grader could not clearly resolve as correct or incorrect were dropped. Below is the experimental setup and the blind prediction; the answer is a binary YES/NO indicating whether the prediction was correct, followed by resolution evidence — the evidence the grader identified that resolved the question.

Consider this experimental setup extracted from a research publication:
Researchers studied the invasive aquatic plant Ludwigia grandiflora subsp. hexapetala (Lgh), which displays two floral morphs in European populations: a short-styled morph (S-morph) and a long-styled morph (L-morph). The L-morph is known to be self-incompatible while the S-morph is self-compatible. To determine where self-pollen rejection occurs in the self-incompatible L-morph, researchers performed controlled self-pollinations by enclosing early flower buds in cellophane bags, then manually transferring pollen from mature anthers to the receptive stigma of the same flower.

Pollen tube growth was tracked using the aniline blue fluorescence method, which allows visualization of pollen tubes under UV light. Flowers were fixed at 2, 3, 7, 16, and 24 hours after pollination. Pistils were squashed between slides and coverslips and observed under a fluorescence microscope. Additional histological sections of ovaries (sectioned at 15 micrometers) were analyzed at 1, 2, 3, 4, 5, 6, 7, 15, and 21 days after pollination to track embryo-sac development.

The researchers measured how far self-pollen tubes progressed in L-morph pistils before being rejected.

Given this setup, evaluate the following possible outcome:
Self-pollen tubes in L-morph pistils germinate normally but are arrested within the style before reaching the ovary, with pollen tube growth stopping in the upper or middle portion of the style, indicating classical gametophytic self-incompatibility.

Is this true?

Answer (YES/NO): NO